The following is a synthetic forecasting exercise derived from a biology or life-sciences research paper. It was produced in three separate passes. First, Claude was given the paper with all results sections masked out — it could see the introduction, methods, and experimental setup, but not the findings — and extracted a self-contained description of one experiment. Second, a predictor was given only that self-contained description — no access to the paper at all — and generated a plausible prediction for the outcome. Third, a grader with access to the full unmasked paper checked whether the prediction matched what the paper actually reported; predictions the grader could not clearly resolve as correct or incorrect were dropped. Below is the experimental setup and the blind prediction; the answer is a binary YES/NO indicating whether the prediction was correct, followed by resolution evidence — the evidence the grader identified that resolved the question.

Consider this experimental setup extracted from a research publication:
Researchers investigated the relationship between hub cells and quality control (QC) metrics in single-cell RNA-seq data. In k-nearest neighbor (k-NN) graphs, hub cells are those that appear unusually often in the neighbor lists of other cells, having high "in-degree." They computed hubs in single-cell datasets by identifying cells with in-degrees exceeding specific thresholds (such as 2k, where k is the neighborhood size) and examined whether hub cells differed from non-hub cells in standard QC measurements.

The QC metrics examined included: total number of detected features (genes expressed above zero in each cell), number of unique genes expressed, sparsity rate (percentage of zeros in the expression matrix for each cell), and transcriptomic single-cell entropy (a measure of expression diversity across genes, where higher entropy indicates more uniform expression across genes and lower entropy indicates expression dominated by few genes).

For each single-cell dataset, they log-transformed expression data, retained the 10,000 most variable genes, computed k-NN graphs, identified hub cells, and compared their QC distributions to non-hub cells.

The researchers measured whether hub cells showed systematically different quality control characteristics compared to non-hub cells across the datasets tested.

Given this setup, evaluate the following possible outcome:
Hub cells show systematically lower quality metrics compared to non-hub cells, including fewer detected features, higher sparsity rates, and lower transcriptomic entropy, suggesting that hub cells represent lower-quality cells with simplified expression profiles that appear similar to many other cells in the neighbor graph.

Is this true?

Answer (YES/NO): NO